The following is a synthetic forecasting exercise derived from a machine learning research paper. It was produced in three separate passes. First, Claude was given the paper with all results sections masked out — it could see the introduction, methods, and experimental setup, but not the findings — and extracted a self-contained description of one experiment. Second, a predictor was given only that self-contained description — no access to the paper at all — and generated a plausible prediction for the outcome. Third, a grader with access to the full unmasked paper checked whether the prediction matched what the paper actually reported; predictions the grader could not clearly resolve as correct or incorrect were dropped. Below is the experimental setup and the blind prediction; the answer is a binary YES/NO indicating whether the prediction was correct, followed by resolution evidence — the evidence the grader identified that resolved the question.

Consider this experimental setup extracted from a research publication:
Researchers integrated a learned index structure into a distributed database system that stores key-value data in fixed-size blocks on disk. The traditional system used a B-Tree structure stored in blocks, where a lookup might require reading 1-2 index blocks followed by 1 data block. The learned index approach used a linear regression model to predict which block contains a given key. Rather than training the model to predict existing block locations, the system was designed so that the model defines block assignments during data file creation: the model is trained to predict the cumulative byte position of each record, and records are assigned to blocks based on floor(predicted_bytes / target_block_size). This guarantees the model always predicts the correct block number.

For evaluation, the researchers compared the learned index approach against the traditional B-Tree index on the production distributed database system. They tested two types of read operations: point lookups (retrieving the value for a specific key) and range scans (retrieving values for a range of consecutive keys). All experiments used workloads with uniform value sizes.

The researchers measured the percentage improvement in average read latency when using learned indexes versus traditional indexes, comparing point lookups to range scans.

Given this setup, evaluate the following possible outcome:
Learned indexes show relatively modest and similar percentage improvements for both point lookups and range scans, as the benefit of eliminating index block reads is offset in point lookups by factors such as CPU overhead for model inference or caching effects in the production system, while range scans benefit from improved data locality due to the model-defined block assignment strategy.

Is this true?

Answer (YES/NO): NO